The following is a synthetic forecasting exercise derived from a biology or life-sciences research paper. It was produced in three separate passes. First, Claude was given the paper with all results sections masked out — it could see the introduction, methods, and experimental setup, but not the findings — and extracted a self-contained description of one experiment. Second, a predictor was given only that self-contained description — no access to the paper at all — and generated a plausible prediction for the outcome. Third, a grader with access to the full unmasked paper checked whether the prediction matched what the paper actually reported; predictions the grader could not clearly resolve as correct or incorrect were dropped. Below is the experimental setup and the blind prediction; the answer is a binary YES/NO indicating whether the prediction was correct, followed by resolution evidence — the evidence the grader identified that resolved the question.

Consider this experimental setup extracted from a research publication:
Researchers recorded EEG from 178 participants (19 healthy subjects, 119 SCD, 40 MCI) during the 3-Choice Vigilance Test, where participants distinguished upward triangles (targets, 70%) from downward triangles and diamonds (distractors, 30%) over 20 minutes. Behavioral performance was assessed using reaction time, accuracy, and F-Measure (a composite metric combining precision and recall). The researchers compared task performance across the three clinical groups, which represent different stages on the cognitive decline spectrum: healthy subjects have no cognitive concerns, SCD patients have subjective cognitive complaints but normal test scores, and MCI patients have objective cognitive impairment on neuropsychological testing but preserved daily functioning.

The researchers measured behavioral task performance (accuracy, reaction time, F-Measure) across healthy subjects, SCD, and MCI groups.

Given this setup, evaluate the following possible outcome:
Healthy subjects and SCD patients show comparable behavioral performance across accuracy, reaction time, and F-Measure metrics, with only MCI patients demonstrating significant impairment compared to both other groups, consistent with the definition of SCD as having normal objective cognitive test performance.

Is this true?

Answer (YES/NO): YES